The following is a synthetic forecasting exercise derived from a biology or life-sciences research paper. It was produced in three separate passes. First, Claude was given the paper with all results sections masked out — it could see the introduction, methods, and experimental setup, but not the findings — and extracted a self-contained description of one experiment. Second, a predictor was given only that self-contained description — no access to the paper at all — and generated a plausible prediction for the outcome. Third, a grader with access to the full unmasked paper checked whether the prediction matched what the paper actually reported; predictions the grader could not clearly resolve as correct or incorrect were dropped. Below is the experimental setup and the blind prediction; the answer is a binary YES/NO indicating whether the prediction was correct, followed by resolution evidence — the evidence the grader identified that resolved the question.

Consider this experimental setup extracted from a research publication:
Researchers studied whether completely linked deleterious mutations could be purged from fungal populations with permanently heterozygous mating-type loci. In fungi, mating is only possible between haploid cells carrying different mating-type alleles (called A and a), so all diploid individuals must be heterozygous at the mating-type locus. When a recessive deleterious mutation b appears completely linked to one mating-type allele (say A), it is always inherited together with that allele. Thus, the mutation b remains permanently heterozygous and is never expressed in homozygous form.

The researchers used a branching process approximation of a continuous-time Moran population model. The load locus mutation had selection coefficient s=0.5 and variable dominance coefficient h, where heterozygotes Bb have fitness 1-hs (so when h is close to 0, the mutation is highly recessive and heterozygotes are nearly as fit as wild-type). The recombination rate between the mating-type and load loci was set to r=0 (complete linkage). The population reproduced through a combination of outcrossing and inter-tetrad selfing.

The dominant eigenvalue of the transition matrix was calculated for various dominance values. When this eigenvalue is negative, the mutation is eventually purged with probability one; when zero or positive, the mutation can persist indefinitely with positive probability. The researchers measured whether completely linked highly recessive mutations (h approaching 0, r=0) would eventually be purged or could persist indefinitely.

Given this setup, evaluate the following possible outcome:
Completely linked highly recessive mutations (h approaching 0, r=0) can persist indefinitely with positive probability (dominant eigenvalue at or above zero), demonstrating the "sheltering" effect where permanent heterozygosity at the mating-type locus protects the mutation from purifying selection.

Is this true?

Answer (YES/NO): NO